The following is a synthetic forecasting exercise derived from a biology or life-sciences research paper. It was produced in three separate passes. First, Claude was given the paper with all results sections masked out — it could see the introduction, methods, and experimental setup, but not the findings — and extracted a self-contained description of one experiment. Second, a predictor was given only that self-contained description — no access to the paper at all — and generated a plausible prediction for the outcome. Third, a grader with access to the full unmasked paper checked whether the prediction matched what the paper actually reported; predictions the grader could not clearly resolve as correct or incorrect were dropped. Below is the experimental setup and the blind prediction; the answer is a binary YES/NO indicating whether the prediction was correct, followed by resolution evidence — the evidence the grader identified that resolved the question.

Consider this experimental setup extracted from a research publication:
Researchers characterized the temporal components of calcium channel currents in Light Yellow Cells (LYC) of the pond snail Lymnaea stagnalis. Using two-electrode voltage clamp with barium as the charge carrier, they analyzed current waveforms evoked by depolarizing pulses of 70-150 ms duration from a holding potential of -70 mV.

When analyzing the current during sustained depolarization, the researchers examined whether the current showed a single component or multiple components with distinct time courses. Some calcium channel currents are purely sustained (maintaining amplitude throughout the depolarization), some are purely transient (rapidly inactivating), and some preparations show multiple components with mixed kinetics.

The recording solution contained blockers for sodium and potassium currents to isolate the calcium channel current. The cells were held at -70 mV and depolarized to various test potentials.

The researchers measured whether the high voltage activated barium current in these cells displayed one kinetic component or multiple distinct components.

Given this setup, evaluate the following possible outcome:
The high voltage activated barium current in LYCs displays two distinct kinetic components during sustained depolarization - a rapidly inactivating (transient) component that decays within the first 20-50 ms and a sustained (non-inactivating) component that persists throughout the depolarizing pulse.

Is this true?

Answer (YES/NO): NO